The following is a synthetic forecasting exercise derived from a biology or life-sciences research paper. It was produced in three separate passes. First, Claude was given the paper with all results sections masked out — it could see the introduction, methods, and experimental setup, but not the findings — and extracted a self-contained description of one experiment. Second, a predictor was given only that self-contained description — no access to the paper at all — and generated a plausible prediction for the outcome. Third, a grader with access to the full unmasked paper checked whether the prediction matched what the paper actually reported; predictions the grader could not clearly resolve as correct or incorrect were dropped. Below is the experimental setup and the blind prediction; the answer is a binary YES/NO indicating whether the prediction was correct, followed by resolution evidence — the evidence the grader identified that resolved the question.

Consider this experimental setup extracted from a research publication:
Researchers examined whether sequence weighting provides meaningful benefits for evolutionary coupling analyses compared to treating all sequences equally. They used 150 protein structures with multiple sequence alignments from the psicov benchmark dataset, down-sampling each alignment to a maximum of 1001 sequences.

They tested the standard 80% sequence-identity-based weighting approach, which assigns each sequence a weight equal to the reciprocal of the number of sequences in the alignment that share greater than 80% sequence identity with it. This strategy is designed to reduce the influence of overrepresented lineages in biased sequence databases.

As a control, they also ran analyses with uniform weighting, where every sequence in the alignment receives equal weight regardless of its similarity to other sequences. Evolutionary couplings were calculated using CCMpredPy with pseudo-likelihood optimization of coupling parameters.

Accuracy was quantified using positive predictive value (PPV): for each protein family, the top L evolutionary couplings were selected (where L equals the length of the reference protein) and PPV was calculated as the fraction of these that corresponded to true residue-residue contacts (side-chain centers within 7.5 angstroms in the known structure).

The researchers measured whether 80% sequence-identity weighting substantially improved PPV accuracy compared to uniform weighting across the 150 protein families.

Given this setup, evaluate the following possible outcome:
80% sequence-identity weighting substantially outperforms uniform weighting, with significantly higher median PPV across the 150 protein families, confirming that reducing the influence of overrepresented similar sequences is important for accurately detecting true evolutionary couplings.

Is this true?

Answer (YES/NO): NO